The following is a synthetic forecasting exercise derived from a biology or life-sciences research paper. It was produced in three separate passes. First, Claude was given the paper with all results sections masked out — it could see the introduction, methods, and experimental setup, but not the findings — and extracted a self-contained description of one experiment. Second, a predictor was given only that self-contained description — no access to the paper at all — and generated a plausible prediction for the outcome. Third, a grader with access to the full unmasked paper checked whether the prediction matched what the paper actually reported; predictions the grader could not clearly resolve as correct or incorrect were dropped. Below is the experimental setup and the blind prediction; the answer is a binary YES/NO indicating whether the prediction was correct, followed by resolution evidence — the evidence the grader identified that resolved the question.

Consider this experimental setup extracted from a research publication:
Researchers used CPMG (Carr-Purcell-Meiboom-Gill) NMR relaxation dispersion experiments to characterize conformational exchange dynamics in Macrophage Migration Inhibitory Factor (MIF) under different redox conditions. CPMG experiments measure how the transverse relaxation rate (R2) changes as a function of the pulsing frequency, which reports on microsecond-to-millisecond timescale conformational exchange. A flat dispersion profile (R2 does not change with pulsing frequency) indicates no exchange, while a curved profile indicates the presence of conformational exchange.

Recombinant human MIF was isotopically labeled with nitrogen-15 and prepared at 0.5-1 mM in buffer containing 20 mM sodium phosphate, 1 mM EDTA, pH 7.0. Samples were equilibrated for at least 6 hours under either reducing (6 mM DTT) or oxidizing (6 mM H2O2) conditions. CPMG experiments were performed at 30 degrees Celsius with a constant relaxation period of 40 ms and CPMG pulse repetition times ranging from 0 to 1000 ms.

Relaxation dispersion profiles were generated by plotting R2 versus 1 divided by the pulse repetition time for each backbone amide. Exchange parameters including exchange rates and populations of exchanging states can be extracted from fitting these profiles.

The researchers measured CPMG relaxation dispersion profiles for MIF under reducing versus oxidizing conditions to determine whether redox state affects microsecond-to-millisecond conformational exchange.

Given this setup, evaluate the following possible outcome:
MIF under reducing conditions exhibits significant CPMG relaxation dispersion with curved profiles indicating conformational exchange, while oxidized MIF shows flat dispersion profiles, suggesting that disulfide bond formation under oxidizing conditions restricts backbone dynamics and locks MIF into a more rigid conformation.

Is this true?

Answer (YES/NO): NO